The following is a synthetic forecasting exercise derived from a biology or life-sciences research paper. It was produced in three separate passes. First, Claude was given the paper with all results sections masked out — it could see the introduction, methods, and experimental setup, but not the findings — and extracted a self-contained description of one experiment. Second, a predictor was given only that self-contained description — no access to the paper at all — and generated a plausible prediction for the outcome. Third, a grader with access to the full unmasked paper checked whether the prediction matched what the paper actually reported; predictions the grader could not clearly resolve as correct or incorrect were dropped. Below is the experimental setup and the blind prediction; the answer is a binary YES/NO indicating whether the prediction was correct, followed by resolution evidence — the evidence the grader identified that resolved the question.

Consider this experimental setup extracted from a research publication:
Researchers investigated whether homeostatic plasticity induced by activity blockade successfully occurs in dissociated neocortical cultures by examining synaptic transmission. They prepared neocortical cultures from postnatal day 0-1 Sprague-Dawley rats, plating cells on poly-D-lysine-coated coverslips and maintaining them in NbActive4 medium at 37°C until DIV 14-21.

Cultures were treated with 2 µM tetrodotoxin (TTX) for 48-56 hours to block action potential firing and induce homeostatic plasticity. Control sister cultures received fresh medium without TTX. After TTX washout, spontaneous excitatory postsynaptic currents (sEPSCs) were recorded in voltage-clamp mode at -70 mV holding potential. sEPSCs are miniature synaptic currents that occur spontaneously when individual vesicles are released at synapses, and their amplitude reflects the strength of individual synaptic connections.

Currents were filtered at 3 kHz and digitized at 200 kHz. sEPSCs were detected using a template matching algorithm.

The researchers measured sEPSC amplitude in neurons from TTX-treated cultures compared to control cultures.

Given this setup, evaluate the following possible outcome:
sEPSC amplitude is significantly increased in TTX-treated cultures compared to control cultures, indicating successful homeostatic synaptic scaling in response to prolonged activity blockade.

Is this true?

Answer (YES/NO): YES